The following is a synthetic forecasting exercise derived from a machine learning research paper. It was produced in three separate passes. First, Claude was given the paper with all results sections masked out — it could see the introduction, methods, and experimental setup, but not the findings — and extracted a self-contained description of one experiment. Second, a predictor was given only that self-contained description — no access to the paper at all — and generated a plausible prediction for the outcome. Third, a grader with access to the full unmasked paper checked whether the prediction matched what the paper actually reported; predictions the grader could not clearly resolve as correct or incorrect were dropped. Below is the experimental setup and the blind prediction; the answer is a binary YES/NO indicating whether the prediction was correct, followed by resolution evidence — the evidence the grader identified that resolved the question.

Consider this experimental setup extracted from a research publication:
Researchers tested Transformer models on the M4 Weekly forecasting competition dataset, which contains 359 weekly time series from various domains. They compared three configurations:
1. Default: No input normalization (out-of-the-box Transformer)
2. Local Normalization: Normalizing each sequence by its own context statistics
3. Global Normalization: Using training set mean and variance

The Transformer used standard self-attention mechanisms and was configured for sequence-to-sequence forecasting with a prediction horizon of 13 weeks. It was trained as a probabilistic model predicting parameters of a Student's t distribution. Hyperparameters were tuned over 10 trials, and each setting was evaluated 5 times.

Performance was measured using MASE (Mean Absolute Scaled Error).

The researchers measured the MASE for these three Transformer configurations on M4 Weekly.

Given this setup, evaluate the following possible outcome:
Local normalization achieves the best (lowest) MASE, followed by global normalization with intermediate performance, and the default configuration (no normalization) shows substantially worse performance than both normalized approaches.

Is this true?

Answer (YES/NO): NO